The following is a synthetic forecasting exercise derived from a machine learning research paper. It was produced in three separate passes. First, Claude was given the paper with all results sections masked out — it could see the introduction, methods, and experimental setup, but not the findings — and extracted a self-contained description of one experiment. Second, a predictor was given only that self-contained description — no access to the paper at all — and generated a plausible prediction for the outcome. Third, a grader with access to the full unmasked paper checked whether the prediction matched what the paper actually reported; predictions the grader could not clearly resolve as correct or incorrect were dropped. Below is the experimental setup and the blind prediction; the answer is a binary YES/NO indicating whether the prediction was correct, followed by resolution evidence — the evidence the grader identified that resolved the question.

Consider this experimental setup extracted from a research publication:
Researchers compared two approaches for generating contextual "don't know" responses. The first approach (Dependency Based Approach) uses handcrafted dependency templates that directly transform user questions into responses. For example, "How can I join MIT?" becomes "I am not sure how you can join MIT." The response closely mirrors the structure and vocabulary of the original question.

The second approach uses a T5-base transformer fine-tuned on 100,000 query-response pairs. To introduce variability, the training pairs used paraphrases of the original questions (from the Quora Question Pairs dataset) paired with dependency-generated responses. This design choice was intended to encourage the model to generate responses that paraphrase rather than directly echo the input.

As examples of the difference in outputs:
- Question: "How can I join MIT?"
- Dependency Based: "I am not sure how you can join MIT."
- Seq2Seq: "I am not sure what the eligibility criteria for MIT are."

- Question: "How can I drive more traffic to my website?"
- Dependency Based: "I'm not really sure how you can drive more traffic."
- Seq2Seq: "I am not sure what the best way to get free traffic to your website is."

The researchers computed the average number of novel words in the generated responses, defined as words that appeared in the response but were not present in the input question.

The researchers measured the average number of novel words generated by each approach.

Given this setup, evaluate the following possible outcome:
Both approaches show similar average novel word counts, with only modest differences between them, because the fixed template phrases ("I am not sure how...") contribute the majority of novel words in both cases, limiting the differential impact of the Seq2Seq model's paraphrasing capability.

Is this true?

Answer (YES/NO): NO